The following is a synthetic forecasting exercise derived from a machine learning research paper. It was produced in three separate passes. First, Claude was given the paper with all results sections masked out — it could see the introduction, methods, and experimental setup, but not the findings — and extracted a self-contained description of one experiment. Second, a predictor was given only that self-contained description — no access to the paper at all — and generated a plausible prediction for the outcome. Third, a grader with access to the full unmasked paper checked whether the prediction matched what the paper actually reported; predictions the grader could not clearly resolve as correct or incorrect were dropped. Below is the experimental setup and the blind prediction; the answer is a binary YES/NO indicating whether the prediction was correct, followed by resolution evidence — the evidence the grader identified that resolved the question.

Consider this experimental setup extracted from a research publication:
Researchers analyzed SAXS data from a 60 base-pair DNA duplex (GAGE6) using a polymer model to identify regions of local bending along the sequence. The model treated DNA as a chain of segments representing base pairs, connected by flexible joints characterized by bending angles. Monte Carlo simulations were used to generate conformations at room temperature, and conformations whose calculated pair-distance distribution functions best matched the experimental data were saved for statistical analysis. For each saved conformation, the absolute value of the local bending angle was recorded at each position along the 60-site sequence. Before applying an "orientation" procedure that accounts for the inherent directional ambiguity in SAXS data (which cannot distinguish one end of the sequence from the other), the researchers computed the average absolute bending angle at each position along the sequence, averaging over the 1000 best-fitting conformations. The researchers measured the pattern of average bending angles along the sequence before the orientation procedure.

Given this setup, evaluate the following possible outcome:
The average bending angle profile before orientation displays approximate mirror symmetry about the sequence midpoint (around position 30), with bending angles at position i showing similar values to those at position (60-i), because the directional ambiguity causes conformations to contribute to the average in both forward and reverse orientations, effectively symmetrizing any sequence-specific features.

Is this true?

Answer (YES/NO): YES